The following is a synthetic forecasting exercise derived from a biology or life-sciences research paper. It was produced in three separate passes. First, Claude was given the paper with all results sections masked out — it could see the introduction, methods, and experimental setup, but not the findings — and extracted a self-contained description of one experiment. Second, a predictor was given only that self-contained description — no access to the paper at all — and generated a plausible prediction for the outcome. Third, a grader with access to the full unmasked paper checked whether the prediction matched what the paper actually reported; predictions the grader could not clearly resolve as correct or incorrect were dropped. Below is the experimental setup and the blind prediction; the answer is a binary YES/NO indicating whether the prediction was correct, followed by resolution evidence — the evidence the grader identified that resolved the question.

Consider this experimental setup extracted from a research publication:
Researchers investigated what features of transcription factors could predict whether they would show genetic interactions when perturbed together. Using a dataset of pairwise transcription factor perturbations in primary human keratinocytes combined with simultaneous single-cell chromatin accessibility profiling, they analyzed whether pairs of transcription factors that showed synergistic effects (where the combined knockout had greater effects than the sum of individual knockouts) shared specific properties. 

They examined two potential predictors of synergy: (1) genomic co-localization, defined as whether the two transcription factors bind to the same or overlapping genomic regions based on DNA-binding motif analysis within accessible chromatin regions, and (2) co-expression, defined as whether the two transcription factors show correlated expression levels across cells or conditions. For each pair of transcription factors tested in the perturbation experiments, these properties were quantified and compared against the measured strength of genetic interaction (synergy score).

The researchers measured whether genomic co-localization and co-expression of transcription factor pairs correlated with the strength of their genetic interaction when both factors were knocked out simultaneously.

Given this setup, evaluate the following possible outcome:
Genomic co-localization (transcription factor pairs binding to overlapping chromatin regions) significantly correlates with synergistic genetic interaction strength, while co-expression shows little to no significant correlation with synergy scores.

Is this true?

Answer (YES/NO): NO